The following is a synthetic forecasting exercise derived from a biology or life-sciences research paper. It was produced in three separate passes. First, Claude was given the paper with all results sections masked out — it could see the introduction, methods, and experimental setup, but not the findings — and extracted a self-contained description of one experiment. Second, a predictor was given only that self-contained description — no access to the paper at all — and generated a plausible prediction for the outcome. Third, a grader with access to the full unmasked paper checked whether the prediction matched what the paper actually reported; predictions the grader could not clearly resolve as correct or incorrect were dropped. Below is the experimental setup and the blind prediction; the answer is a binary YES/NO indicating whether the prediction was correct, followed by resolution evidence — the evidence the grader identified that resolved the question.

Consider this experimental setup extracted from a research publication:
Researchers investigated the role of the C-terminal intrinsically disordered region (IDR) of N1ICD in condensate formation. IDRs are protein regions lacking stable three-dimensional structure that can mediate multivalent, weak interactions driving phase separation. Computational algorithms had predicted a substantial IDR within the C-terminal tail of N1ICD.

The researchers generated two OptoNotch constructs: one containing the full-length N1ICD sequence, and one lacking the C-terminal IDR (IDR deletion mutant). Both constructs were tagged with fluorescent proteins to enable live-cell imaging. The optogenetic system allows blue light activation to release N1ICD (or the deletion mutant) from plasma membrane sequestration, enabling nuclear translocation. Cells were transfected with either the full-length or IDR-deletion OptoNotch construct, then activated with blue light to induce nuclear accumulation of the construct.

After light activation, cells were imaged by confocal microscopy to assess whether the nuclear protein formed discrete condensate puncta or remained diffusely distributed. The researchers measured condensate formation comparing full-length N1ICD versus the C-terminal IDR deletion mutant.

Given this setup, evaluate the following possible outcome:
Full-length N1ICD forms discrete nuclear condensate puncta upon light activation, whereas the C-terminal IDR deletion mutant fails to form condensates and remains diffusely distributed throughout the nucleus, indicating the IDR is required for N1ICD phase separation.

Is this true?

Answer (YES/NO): YES